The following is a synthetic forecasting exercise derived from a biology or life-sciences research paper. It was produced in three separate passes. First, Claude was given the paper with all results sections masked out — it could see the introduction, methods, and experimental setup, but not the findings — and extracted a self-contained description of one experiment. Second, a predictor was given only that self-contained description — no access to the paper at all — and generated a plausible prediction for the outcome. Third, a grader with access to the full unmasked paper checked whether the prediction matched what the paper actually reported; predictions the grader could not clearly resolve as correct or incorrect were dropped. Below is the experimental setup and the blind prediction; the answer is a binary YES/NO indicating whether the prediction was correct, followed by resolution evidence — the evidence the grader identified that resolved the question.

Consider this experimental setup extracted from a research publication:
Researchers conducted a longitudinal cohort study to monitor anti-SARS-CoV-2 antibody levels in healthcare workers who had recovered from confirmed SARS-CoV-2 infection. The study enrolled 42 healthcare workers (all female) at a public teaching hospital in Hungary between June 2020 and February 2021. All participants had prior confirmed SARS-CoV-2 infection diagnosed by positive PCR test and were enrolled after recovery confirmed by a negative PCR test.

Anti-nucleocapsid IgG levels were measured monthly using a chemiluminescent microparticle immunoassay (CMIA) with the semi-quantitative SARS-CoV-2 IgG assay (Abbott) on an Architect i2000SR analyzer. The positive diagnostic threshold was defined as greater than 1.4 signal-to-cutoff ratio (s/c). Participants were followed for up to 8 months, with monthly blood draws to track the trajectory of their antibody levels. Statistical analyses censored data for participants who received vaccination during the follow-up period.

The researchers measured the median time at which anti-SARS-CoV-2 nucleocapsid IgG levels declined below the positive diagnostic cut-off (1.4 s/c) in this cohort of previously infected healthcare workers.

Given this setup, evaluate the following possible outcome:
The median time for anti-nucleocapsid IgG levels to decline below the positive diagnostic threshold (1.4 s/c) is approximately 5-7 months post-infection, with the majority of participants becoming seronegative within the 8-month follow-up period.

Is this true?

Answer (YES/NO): YES